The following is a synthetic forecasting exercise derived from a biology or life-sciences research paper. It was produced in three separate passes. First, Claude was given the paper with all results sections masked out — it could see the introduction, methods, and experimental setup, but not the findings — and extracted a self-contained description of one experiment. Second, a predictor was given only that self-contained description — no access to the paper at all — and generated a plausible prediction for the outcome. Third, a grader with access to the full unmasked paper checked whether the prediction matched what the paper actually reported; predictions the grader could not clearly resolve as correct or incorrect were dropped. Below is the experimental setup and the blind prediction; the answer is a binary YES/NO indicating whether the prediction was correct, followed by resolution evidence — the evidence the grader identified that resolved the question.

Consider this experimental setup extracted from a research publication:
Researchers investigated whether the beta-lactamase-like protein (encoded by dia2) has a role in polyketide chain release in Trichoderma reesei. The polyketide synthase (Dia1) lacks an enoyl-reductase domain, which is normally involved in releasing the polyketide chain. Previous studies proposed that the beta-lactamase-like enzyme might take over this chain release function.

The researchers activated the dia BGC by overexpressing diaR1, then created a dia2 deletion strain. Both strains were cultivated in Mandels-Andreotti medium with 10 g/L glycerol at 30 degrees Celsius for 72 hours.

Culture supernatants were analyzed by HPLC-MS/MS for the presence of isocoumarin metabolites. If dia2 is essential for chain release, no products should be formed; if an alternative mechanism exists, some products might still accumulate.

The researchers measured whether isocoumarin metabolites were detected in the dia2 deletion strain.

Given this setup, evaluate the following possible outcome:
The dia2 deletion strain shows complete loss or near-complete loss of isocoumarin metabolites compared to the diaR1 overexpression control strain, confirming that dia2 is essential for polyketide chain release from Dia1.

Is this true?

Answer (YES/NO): NO